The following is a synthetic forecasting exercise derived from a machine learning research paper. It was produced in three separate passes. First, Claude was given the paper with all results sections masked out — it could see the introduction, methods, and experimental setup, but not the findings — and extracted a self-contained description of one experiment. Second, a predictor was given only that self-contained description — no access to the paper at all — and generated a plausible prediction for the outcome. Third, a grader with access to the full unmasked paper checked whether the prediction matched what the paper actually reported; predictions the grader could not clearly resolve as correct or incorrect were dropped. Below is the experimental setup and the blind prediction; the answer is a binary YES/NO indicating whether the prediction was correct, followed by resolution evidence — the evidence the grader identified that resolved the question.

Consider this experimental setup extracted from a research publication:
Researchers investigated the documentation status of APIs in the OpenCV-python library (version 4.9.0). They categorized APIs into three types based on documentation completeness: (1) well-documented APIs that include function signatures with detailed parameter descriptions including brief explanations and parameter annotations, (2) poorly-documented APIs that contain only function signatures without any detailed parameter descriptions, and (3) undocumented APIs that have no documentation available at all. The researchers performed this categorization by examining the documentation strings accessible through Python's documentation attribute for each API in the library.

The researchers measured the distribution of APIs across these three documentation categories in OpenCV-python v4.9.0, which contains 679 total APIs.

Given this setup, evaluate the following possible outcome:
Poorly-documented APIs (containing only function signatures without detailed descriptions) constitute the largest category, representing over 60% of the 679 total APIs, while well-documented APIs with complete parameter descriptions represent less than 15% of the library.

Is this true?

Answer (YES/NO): NO